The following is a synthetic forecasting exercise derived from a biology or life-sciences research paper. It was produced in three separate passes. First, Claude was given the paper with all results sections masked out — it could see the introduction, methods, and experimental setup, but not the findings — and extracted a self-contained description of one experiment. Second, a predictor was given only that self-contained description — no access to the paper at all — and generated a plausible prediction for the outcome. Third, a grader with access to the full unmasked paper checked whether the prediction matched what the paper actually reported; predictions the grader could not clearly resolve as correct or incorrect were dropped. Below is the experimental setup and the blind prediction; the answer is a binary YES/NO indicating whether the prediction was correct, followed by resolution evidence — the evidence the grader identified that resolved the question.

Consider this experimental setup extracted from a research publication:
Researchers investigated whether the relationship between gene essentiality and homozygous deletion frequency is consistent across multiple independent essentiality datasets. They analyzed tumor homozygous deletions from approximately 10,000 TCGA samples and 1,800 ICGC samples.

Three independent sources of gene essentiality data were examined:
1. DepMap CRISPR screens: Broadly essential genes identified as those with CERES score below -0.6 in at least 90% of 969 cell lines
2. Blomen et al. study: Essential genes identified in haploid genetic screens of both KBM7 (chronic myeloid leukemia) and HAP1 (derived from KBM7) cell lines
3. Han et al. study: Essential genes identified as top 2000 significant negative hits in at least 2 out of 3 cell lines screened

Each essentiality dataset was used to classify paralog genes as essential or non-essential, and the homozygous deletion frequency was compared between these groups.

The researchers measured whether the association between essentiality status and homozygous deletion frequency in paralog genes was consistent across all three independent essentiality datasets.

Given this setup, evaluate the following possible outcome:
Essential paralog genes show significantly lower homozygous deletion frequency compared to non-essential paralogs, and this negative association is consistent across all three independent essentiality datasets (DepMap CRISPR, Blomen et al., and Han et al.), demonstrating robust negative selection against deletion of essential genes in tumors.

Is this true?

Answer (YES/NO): YES